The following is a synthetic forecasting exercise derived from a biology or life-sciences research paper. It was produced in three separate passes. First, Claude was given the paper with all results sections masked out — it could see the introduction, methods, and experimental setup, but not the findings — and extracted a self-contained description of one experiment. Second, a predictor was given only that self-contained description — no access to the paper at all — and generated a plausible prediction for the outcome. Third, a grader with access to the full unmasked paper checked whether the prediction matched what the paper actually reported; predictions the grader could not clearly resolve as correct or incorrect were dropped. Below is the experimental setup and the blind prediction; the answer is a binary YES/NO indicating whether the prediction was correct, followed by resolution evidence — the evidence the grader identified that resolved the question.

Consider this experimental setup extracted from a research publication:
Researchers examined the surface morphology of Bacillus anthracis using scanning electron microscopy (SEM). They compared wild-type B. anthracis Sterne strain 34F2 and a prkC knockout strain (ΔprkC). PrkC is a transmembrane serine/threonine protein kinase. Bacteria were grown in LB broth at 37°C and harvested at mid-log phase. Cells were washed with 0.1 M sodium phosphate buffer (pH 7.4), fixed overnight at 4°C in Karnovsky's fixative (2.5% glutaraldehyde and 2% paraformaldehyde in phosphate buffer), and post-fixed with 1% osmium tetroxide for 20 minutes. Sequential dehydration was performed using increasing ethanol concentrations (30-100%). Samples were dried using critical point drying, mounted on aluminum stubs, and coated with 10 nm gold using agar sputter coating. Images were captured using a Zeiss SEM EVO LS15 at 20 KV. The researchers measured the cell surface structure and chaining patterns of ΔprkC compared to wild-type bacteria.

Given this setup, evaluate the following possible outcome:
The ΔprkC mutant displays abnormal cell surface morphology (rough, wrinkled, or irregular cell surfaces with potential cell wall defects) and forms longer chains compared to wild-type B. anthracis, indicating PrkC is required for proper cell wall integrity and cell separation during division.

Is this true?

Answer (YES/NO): NO